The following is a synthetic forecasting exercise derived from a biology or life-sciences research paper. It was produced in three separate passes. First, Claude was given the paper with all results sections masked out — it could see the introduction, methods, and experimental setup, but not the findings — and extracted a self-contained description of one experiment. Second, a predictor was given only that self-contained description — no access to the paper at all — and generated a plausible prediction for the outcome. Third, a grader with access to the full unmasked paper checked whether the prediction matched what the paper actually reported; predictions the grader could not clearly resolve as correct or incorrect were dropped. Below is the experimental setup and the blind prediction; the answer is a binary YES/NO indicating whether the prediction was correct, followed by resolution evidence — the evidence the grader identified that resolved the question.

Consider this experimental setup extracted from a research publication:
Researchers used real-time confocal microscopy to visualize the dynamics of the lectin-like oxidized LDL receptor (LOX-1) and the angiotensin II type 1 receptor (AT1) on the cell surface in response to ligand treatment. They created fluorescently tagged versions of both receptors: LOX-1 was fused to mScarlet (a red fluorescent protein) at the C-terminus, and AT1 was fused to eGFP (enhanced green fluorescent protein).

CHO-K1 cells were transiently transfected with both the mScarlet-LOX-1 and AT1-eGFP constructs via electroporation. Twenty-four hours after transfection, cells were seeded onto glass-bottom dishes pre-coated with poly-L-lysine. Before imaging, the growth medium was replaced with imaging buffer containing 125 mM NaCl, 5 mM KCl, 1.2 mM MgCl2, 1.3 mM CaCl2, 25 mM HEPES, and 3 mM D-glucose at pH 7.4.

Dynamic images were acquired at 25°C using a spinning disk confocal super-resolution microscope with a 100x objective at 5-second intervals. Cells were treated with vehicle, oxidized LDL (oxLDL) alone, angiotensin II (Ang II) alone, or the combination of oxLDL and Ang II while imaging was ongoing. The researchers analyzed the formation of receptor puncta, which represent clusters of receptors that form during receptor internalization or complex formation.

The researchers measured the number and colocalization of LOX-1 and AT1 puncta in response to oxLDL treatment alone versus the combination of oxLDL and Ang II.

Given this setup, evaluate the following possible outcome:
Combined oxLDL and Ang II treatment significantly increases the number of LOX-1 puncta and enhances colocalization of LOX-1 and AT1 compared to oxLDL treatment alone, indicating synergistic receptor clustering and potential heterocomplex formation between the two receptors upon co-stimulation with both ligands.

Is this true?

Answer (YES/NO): NO